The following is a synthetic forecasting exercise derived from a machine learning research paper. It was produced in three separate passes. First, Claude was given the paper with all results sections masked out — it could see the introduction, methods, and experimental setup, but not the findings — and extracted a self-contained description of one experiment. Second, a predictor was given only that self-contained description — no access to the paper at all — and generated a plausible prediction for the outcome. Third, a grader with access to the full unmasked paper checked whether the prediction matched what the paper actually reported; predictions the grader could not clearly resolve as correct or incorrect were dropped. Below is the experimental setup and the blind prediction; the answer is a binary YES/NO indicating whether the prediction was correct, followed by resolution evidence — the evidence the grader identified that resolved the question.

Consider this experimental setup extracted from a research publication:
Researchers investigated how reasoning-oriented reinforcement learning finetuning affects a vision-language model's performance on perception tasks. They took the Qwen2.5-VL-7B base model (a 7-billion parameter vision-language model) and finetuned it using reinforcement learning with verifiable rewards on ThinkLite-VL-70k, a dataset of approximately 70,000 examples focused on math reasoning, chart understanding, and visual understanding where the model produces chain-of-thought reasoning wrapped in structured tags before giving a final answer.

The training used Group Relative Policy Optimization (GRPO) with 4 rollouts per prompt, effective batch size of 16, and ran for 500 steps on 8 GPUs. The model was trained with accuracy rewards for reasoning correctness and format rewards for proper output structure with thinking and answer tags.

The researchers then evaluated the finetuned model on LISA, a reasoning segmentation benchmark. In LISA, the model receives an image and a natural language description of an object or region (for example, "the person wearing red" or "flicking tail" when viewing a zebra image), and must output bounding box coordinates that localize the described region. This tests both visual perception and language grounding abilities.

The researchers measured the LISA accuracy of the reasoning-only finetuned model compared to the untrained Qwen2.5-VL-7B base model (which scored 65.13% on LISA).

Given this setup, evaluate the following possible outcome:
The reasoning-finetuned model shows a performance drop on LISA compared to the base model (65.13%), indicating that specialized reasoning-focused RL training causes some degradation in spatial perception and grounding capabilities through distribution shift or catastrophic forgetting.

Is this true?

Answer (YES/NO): YES